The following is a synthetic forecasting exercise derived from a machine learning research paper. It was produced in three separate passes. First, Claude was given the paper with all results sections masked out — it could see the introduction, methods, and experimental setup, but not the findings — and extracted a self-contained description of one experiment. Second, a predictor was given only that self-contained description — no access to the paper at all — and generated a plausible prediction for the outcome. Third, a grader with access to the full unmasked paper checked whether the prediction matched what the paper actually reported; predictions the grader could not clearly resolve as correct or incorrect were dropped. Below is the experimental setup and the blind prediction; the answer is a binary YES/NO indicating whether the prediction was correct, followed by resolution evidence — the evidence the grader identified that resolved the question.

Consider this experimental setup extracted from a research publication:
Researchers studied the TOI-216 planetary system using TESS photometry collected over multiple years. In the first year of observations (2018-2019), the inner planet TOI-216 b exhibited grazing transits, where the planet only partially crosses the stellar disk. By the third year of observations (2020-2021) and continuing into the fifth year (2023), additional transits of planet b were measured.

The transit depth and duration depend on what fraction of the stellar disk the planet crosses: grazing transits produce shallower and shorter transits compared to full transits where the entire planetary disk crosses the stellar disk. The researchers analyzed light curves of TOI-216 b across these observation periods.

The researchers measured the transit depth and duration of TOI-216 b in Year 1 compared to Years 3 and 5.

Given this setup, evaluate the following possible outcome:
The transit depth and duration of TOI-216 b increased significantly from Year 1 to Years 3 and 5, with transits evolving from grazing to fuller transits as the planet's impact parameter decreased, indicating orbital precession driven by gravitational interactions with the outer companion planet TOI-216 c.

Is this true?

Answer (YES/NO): YES